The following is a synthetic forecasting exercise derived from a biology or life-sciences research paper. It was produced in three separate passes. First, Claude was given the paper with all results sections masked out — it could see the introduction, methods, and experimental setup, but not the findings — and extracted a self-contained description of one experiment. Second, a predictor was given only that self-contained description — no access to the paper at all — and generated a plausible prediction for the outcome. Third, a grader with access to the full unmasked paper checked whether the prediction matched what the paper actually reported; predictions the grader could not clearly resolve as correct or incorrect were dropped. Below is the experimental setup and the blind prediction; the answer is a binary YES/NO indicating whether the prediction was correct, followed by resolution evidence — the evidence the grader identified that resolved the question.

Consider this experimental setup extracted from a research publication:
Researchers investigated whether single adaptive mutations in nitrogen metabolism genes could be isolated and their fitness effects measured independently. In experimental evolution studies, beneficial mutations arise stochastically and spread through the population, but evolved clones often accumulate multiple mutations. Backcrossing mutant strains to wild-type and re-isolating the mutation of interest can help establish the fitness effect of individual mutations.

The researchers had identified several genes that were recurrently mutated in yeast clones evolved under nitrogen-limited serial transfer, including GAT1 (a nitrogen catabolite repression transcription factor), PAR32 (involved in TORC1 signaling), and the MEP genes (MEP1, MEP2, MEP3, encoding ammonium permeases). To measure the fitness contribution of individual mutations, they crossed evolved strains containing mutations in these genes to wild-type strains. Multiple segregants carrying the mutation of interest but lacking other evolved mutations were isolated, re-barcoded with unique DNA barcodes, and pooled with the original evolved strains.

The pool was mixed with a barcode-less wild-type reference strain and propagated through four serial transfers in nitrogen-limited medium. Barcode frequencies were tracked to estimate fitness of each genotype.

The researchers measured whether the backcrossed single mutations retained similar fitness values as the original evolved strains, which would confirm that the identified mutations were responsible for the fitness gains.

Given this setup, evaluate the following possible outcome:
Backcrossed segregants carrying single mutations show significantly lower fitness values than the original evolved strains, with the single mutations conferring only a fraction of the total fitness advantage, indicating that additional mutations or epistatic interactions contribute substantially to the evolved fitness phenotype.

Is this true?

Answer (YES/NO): NO